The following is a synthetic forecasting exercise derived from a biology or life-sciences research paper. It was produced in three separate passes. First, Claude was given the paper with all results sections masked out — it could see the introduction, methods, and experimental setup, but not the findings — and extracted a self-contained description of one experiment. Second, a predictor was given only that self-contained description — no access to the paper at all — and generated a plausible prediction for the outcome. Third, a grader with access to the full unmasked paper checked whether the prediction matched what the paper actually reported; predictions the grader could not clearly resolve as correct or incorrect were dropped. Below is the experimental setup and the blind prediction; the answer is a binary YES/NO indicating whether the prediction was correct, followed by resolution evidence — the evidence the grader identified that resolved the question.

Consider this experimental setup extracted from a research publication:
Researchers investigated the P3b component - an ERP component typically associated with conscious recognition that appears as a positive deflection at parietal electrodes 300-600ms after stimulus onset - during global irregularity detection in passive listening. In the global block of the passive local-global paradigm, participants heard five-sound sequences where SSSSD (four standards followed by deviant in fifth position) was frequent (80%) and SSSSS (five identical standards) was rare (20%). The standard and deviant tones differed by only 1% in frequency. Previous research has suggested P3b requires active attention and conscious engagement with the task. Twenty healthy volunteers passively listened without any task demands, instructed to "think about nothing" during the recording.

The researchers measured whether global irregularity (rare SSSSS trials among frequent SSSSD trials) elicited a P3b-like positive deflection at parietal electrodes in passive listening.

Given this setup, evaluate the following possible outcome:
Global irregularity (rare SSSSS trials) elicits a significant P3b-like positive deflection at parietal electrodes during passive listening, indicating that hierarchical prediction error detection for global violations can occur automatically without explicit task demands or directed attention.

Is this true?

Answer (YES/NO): NO